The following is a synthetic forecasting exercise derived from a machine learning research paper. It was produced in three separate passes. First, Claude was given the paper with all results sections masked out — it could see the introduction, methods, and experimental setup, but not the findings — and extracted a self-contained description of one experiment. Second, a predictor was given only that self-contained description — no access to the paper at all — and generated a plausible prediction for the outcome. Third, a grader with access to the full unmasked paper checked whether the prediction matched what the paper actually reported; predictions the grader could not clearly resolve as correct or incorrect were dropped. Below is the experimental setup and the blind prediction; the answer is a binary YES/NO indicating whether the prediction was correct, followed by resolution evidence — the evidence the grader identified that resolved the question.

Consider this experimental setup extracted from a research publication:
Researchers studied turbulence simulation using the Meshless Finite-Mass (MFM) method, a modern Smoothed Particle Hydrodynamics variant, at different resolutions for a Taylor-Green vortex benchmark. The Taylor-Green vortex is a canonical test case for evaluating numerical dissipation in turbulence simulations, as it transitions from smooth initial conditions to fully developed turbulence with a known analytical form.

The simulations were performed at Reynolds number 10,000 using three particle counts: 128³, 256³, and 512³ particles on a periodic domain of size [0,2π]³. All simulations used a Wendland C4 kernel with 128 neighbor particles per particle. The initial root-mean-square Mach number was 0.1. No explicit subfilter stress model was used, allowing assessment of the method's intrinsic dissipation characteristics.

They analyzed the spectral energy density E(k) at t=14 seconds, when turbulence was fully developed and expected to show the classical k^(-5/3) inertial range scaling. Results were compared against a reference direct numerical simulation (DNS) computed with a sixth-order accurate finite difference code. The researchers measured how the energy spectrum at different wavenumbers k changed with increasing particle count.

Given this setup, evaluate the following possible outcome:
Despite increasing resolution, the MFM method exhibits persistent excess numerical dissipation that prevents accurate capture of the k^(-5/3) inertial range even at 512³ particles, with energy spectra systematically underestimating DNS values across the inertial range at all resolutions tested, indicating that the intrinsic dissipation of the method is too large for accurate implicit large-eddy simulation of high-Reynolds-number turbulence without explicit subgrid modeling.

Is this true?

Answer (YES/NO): NO